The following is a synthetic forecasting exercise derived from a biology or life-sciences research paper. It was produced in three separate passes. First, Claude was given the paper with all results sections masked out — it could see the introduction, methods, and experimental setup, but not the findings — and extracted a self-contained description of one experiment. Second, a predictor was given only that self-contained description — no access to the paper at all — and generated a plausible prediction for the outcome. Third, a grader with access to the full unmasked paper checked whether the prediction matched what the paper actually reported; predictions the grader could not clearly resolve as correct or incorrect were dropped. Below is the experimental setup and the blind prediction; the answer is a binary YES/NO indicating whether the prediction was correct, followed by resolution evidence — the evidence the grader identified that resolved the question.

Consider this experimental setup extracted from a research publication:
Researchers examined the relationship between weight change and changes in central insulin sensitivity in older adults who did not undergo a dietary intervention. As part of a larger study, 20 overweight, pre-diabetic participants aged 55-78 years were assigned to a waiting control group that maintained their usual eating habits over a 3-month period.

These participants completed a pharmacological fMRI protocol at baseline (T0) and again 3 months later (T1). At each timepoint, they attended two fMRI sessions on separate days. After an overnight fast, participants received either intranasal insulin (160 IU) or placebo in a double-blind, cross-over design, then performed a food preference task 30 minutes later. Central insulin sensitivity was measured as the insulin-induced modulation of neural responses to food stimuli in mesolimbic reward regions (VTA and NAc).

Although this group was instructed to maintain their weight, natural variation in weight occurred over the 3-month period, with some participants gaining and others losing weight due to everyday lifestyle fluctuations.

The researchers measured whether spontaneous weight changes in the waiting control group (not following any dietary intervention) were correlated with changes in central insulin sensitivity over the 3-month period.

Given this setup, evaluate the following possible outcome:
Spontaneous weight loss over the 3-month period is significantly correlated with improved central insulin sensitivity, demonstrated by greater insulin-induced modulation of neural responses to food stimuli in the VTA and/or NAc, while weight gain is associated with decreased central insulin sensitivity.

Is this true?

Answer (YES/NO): NO